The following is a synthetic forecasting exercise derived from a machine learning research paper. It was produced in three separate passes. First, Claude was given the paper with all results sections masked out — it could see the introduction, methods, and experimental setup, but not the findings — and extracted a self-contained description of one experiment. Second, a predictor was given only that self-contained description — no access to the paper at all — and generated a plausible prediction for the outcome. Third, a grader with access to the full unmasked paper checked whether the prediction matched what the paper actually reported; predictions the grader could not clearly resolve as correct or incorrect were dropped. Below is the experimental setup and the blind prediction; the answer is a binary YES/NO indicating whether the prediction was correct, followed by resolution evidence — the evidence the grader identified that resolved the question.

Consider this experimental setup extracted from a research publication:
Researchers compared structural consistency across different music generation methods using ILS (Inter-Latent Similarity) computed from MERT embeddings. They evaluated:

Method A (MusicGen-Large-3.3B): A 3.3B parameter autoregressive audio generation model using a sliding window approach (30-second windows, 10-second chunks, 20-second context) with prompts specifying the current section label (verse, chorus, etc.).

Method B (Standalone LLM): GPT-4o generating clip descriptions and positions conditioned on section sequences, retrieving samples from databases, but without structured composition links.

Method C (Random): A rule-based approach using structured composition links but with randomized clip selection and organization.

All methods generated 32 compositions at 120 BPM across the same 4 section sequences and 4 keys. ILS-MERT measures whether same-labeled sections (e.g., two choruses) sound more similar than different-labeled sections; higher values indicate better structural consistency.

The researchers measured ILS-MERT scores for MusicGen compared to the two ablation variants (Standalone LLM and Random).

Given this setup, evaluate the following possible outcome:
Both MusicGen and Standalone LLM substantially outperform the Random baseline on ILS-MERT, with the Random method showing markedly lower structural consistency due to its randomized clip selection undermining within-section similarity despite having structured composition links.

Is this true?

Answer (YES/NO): NO